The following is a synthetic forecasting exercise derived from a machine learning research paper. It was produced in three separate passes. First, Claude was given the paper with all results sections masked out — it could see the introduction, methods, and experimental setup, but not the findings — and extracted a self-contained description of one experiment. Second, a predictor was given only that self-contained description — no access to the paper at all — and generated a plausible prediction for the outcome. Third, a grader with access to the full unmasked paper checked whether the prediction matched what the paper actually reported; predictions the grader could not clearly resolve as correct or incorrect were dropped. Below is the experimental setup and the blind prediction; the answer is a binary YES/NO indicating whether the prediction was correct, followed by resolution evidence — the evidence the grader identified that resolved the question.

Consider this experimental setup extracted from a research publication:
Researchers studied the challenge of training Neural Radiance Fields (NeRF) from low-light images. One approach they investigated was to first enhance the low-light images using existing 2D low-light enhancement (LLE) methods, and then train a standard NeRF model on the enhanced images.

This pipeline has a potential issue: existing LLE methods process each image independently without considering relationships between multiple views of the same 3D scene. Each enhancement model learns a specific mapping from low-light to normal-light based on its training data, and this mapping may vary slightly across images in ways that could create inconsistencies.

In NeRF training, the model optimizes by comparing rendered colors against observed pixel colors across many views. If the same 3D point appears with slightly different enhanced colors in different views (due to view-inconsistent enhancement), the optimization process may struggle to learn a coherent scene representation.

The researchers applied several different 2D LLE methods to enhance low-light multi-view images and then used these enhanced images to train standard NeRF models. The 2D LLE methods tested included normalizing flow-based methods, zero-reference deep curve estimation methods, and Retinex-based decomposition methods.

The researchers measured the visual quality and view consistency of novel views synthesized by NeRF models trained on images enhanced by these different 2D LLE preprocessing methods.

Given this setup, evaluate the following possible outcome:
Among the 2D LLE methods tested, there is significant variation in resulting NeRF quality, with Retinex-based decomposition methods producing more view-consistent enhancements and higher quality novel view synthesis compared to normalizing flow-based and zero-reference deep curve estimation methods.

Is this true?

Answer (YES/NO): YES